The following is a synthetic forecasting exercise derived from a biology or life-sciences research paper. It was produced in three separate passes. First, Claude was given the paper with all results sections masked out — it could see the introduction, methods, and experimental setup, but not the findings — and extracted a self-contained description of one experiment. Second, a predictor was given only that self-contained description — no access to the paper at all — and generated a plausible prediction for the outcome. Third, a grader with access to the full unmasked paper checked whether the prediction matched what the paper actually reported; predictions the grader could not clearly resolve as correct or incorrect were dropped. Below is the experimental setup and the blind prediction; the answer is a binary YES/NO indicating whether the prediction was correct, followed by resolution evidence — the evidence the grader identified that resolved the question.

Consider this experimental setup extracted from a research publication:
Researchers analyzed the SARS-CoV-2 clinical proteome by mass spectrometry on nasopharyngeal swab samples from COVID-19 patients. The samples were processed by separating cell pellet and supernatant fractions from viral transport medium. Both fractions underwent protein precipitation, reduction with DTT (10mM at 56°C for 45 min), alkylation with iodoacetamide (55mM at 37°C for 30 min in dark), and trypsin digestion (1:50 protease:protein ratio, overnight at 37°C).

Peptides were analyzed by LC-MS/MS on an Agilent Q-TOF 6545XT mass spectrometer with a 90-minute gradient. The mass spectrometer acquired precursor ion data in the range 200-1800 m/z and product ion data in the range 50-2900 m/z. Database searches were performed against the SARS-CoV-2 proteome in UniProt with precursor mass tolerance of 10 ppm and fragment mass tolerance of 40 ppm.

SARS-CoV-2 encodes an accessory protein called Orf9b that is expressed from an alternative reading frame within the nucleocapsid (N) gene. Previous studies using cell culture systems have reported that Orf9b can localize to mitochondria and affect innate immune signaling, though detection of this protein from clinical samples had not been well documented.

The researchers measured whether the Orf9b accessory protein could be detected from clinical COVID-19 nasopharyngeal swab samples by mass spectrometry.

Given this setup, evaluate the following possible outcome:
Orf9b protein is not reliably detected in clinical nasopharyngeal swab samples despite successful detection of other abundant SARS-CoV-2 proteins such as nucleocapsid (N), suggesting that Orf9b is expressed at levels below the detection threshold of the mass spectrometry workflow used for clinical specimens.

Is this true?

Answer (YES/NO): NO